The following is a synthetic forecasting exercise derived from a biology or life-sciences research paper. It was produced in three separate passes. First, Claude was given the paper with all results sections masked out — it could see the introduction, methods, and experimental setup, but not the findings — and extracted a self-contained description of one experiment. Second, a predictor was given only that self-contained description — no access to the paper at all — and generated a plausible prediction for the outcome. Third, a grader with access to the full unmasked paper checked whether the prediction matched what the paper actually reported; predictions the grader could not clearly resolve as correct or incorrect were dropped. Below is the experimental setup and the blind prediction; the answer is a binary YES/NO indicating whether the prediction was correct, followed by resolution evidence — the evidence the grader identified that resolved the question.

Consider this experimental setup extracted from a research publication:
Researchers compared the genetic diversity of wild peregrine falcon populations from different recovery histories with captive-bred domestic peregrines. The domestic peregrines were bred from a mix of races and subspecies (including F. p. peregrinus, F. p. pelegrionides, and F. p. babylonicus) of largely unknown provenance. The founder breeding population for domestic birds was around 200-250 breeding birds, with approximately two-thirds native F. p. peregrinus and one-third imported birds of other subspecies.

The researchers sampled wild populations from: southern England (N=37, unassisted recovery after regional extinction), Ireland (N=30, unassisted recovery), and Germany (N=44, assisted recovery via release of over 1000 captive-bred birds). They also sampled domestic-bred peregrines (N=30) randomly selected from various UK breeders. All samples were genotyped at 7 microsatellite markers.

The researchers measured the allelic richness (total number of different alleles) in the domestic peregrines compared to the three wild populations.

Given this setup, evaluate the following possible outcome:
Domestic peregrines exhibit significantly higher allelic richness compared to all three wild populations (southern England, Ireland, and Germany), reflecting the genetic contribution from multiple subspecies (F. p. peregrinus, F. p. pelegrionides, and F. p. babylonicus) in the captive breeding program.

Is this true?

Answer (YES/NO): NO